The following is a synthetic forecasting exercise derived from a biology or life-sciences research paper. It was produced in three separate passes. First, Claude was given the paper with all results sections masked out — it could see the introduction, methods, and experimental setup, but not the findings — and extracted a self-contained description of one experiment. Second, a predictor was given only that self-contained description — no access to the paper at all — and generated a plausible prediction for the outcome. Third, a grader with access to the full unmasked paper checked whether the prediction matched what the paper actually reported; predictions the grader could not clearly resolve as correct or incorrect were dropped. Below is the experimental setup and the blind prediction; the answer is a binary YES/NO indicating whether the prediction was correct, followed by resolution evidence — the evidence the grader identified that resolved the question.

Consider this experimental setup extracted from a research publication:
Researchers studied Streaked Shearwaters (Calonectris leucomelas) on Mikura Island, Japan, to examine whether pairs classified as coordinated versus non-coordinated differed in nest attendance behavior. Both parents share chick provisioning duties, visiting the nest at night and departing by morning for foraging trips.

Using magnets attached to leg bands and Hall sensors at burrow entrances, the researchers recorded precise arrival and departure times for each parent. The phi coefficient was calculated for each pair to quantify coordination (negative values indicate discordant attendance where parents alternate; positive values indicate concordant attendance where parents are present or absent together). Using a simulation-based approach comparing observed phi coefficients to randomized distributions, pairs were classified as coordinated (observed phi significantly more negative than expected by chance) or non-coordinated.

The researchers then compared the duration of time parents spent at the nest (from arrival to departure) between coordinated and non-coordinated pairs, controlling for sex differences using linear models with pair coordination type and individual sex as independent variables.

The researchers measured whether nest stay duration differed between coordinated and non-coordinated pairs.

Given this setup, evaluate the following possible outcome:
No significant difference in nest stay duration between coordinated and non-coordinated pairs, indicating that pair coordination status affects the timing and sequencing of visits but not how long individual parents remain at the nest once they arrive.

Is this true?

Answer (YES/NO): NO